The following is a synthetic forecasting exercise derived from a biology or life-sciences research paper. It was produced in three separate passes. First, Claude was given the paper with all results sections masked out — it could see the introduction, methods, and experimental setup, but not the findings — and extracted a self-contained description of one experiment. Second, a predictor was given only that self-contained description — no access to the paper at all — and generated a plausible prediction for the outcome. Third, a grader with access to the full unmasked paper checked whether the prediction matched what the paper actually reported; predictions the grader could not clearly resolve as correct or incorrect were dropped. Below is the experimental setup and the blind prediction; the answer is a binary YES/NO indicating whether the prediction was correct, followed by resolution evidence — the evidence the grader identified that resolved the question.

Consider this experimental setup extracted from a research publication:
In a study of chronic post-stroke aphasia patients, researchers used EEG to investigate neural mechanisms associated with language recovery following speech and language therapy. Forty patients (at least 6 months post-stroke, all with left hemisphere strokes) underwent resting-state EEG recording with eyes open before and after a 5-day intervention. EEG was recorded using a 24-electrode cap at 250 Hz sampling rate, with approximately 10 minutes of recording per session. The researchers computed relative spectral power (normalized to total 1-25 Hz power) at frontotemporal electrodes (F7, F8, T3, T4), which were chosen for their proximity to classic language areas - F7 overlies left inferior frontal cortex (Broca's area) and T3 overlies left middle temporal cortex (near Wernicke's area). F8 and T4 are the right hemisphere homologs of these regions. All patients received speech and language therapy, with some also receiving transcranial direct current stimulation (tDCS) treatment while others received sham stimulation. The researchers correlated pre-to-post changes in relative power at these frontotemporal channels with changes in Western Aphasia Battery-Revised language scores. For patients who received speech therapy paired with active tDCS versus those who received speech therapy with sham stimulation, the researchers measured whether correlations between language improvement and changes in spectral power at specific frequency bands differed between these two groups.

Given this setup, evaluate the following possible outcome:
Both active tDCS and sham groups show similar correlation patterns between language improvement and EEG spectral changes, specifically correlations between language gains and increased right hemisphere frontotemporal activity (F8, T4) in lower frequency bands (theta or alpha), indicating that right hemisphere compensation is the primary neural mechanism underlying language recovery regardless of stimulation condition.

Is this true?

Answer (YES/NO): NO